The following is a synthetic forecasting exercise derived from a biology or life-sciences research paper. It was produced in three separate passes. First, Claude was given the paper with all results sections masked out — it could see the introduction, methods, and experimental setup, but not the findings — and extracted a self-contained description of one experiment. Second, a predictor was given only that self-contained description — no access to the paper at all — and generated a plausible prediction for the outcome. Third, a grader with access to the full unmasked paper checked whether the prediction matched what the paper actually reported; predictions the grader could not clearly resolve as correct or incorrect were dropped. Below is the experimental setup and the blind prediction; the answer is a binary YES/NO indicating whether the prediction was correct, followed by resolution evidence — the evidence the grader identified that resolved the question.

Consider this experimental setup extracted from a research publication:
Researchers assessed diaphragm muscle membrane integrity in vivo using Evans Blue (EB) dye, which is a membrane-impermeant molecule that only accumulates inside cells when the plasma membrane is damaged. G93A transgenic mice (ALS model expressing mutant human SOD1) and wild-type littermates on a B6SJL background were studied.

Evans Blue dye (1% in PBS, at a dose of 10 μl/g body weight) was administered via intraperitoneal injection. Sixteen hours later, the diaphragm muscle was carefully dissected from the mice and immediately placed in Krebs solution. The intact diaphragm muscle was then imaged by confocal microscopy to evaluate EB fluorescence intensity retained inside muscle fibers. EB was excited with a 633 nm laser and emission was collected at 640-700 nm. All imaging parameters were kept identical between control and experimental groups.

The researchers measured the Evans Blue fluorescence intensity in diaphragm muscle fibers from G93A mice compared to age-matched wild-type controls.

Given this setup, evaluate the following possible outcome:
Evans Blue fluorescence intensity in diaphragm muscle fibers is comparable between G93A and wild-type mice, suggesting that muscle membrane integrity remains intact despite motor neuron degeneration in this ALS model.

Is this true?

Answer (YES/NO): NO